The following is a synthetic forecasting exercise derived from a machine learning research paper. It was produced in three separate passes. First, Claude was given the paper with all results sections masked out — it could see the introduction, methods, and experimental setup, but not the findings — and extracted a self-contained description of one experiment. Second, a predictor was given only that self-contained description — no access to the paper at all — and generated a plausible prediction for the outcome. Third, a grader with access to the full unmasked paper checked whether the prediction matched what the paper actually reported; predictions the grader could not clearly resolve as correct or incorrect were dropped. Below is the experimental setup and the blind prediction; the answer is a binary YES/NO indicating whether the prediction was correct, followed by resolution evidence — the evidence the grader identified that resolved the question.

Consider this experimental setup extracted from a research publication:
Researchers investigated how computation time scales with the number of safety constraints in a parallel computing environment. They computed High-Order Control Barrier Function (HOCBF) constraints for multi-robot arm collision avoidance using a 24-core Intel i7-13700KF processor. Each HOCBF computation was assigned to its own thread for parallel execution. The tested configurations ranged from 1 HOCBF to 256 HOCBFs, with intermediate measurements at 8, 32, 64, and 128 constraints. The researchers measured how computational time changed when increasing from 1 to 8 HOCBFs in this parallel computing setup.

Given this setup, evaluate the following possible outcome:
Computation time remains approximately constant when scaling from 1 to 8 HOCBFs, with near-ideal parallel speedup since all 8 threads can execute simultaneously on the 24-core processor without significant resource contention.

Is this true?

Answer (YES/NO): YES